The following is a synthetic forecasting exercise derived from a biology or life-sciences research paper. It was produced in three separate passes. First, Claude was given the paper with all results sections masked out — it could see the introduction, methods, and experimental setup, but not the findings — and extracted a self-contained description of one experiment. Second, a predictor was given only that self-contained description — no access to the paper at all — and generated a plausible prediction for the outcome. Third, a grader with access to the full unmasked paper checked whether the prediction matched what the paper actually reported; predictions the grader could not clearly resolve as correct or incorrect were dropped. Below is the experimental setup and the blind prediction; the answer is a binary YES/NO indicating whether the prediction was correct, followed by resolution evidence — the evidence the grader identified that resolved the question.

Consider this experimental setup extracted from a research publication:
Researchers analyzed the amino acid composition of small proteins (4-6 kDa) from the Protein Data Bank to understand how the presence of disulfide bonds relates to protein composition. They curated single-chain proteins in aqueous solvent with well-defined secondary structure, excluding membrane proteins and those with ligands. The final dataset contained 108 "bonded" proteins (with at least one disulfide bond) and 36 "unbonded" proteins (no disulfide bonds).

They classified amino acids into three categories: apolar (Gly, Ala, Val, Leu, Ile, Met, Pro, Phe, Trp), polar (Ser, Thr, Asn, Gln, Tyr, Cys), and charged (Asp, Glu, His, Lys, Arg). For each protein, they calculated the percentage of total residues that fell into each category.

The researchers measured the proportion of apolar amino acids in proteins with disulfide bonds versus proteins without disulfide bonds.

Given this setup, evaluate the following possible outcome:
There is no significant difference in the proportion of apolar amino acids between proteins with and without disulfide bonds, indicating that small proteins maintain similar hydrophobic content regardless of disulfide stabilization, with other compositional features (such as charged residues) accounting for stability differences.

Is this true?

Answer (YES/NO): NO